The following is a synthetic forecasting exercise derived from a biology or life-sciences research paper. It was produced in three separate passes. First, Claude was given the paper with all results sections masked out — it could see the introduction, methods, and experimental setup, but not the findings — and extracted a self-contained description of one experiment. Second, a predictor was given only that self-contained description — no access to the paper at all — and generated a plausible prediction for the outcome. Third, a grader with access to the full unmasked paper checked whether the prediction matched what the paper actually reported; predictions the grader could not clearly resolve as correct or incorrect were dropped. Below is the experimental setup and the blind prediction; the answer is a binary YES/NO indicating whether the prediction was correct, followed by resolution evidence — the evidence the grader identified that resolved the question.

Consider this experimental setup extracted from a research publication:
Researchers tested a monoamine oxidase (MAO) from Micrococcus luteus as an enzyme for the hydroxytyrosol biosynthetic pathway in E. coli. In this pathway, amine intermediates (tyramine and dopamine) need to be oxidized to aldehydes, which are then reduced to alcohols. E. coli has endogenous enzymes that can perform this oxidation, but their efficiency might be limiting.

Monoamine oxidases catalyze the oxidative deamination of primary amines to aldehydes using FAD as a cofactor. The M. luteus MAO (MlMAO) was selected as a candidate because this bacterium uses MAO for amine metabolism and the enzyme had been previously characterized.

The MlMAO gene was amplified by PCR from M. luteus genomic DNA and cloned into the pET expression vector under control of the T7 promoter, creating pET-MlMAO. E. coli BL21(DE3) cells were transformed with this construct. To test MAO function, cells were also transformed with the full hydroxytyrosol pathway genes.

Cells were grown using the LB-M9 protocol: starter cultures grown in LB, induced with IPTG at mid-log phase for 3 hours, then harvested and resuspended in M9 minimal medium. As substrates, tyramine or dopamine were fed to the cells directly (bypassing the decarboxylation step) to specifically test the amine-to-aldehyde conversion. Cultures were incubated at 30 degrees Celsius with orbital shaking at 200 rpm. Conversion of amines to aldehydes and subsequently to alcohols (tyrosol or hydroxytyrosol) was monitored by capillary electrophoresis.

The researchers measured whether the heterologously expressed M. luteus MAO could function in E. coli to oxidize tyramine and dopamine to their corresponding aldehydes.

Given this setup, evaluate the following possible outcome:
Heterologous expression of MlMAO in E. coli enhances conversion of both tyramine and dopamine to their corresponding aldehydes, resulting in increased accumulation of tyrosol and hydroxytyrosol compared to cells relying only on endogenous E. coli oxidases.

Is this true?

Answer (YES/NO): NO